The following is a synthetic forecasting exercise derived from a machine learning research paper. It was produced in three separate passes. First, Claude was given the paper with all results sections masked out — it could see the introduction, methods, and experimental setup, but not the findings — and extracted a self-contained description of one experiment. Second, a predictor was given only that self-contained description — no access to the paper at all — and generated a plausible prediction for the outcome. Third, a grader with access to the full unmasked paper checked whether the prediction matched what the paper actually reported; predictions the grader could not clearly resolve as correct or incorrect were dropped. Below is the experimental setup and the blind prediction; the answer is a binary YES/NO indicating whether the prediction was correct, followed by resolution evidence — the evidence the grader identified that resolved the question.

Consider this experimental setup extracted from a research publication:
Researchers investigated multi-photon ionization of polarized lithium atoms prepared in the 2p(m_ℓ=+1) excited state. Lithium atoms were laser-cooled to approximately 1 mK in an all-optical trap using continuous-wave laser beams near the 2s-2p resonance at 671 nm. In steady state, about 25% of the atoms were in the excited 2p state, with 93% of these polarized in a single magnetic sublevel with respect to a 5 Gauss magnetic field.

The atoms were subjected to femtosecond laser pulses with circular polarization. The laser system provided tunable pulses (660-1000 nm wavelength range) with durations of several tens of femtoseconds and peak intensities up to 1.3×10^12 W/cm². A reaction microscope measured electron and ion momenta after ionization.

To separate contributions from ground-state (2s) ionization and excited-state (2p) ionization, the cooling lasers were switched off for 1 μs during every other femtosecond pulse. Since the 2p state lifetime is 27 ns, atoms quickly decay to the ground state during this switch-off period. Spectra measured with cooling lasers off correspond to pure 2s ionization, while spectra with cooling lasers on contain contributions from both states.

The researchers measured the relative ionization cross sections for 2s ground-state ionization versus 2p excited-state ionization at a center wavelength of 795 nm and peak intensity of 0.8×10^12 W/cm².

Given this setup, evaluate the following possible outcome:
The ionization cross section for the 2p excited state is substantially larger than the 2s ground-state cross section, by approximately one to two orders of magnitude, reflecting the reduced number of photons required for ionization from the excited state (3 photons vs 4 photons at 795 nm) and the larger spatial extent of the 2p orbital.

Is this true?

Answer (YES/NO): YES